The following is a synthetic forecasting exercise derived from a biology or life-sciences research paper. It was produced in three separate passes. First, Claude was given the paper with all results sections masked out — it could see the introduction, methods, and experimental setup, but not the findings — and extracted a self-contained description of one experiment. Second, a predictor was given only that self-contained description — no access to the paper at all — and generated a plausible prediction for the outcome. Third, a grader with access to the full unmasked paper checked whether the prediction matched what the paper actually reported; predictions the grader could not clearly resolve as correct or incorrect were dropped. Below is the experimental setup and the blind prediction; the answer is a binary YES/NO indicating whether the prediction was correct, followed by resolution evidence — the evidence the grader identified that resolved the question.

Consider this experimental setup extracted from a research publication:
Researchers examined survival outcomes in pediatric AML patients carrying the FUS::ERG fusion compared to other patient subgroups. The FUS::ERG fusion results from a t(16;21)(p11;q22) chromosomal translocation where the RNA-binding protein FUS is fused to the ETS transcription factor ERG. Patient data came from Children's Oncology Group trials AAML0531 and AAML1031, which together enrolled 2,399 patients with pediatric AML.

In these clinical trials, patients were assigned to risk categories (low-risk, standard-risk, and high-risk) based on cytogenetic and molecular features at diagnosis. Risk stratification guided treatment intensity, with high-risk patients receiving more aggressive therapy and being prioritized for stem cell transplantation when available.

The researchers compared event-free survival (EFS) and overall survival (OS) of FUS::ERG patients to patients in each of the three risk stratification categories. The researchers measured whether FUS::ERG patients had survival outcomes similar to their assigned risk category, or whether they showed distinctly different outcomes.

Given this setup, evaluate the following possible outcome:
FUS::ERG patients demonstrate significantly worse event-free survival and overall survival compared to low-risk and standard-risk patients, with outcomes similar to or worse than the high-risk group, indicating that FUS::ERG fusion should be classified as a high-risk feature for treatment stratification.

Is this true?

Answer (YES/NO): YES